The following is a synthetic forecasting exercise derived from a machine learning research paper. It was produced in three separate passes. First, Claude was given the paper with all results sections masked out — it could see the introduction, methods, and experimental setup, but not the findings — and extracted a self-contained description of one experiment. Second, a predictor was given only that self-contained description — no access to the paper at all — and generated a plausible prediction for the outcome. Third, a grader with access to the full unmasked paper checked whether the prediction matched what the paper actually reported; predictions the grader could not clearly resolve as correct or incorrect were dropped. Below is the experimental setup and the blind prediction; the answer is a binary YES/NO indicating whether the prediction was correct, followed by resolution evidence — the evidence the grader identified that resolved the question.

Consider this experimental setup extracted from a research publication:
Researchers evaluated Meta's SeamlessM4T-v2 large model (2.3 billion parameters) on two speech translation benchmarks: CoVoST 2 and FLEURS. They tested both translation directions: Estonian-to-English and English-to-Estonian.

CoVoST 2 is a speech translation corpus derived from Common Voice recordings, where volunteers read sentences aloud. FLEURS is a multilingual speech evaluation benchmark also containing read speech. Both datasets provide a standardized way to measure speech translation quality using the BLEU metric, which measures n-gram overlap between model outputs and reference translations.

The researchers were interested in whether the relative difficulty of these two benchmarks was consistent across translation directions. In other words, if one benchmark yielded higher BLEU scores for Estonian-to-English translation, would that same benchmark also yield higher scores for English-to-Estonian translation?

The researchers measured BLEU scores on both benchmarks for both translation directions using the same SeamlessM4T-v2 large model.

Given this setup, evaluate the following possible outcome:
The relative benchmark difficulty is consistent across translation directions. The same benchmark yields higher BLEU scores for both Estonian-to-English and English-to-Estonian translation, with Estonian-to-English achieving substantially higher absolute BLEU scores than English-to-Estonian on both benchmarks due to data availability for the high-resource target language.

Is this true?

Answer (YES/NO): NO